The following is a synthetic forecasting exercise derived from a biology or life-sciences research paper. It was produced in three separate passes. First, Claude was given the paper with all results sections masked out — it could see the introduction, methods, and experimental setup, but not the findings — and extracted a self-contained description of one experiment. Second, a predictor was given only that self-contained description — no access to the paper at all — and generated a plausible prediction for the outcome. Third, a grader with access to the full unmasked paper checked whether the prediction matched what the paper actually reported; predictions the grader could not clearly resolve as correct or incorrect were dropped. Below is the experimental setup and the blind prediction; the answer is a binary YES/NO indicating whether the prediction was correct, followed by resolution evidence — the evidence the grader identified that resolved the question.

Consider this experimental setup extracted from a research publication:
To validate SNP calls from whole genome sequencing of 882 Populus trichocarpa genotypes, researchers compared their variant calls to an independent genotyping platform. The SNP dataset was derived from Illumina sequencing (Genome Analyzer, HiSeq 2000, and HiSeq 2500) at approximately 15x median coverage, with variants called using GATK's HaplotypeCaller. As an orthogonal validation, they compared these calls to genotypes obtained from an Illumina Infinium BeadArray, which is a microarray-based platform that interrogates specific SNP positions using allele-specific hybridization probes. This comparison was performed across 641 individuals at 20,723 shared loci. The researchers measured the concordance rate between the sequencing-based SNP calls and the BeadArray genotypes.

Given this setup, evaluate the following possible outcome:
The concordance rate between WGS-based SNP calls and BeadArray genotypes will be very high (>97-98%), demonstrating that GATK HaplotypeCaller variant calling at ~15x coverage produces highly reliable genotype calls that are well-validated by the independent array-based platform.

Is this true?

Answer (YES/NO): NO